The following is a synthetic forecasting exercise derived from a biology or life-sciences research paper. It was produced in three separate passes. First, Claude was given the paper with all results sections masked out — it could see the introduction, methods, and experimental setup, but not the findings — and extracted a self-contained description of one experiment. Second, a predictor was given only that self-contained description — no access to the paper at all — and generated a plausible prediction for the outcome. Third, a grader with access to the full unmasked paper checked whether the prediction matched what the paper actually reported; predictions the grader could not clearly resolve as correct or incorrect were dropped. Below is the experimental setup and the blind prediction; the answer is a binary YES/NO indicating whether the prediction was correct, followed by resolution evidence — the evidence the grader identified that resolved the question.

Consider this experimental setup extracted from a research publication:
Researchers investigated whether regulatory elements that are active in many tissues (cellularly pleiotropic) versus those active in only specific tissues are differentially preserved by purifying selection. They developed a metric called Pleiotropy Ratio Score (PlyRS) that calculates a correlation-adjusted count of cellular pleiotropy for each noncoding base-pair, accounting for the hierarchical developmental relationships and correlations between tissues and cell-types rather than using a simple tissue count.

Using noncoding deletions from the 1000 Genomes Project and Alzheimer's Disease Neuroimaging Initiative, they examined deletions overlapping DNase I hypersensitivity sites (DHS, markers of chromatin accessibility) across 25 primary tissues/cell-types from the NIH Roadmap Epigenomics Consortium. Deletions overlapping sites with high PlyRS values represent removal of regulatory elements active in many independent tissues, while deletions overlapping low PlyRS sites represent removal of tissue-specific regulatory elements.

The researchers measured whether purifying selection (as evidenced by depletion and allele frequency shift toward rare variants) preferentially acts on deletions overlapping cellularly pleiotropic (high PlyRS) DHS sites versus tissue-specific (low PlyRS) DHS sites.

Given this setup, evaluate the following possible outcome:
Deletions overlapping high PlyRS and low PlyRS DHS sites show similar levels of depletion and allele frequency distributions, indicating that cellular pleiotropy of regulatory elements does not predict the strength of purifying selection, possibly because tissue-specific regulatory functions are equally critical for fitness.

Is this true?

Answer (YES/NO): NO